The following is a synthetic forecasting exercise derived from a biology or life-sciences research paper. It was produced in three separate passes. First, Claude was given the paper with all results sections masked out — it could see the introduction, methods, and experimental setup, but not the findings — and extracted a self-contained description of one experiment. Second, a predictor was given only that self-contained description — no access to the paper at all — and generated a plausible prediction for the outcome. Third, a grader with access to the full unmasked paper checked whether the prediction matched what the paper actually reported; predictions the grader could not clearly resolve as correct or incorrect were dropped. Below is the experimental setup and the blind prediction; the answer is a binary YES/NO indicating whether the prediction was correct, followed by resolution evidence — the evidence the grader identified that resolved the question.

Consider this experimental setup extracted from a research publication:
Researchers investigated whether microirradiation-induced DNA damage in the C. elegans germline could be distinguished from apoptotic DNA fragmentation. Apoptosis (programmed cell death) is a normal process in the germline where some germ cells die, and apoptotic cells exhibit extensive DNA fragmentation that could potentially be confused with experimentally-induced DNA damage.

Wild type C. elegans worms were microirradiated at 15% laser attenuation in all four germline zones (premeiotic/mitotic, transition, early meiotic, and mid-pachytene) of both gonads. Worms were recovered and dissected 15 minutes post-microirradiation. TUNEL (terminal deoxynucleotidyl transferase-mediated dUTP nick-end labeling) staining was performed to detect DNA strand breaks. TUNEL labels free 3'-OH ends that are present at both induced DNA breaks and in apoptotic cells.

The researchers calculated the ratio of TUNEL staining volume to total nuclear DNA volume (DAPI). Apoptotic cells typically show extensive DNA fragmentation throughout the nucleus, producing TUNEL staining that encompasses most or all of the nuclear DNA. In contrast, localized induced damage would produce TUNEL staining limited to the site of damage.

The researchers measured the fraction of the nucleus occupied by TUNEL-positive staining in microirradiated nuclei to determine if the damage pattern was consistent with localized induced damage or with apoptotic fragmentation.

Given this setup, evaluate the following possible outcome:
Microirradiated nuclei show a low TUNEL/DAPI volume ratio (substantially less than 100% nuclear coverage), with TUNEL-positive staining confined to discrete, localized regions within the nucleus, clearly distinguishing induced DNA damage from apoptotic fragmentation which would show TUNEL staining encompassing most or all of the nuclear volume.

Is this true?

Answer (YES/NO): YES